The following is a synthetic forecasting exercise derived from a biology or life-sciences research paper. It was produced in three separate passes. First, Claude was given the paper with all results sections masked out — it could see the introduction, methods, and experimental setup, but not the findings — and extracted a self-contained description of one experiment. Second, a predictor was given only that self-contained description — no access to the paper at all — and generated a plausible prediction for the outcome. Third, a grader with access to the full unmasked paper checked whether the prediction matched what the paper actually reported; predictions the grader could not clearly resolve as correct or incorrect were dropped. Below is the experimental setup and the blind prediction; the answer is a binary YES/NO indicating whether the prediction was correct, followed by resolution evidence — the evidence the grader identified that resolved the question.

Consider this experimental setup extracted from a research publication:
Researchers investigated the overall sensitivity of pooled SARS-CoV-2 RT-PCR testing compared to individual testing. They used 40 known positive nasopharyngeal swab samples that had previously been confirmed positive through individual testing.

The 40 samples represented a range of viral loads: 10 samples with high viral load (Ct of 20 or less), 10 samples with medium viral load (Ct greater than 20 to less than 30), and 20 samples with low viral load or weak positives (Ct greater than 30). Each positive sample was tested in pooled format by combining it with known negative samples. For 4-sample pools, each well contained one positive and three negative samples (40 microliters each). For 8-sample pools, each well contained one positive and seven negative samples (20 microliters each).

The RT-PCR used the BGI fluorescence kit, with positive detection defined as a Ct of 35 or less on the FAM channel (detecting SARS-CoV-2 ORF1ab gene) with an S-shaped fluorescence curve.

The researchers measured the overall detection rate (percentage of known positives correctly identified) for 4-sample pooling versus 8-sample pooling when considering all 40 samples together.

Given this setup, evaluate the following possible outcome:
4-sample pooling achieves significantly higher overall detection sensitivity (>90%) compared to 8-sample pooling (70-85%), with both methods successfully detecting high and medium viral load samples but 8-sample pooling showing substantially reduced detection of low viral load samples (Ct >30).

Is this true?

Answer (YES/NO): NO